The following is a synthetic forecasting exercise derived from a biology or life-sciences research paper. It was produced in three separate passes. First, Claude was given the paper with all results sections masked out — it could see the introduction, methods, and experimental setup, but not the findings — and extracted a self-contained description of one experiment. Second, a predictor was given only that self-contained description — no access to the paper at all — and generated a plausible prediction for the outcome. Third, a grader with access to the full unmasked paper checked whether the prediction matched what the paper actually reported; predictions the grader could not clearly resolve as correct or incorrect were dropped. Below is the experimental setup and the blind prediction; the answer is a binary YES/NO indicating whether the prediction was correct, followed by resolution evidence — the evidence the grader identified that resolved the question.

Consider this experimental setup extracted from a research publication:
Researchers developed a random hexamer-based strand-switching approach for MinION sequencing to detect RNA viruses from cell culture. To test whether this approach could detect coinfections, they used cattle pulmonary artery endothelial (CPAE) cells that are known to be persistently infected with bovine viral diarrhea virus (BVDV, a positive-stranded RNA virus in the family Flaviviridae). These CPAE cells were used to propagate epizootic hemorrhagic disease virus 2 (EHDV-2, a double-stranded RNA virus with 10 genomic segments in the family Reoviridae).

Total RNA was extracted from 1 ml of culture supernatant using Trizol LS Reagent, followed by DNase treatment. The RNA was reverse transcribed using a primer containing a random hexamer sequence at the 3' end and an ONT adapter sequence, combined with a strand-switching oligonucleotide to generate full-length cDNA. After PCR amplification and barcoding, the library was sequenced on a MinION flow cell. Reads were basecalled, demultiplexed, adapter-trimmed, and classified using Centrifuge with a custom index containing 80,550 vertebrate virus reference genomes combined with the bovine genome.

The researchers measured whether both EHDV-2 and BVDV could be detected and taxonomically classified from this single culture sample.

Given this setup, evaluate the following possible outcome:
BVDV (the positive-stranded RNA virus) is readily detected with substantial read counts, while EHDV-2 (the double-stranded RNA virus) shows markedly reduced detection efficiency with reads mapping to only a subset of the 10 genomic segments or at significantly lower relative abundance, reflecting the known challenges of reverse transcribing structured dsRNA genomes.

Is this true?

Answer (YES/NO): NO